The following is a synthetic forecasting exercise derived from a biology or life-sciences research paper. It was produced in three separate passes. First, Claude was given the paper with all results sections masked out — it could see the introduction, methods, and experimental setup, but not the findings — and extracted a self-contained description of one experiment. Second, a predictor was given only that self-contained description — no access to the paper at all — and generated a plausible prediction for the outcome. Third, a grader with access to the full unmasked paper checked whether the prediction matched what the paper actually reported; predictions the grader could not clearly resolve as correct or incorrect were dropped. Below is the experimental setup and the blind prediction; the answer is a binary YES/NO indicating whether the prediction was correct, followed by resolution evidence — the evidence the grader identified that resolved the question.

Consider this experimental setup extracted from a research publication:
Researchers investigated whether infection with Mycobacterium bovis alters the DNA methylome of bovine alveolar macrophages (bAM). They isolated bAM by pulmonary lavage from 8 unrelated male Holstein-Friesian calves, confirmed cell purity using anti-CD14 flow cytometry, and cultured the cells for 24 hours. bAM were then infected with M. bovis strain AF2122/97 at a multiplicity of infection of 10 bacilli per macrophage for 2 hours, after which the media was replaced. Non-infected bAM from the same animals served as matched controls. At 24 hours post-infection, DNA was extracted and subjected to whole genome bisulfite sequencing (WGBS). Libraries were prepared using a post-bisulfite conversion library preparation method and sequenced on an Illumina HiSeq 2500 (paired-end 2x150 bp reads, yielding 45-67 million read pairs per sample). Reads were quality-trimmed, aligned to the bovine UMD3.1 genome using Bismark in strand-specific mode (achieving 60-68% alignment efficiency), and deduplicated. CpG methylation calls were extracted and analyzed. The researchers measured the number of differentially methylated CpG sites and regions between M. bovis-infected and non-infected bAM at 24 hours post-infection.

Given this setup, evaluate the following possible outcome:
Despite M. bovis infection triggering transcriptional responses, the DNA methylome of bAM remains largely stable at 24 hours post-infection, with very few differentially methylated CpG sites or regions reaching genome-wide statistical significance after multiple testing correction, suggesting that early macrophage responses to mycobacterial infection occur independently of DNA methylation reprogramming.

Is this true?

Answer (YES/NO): YES